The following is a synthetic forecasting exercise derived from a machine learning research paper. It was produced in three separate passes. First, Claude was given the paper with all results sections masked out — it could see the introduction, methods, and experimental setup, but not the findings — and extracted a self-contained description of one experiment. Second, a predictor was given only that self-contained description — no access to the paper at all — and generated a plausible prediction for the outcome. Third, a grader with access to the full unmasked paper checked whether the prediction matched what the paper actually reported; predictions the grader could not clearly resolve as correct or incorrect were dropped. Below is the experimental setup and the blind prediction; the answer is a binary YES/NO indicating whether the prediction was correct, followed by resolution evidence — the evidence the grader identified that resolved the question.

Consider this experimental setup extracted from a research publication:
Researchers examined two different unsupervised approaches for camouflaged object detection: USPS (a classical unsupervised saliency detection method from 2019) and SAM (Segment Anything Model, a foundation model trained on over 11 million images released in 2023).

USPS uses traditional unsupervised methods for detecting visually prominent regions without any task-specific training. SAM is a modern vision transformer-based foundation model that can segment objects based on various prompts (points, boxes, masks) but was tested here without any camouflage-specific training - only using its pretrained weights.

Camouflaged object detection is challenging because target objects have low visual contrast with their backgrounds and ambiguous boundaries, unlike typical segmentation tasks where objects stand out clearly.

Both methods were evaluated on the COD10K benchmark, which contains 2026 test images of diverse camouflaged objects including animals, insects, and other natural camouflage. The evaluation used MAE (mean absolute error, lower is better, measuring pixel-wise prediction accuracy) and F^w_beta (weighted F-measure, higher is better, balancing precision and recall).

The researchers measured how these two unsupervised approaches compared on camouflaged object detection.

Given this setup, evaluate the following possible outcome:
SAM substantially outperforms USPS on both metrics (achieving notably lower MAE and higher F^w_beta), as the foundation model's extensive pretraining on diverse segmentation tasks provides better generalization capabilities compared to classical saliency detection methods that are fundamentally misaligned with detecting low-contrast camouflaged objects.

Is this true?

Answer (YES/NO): YES